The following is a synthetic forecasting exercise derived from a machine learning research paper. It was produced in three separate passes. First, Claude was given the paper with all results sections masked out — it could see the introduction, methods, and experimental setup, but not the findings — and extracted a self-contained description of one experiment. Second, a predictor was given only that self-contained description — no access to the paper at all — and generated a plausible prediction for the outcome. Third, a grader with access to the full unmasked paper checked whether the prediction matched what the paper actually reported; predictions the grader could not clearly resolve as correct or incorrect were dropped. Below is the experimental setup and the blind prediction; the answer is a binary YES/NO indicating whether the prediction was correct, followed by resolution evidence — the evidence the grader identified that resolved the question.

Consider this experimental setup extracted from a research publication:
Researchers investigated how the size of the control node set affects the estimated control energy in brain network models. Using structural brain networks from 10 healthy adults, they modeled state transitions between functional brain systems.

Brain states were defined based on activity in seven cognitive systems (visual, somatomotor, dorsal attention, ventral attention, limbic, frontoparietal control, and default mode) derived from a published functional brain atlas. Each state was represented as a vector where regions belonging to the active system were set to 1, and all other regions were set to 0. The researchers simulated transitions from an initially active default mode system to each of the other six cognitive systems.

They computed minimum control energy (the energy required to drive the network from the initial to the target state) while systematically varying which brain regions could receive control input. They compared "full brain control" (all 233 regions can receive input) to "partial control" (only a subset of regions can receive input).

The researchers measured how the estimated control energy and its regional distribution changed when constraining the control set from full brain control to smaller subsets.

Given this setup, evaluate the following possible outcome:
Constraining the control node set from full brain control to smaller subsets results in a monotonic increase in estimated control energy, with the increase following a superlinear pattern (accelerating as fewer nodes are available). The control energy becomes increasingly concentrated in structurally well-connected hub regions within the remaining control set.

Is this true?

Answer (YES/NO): NO